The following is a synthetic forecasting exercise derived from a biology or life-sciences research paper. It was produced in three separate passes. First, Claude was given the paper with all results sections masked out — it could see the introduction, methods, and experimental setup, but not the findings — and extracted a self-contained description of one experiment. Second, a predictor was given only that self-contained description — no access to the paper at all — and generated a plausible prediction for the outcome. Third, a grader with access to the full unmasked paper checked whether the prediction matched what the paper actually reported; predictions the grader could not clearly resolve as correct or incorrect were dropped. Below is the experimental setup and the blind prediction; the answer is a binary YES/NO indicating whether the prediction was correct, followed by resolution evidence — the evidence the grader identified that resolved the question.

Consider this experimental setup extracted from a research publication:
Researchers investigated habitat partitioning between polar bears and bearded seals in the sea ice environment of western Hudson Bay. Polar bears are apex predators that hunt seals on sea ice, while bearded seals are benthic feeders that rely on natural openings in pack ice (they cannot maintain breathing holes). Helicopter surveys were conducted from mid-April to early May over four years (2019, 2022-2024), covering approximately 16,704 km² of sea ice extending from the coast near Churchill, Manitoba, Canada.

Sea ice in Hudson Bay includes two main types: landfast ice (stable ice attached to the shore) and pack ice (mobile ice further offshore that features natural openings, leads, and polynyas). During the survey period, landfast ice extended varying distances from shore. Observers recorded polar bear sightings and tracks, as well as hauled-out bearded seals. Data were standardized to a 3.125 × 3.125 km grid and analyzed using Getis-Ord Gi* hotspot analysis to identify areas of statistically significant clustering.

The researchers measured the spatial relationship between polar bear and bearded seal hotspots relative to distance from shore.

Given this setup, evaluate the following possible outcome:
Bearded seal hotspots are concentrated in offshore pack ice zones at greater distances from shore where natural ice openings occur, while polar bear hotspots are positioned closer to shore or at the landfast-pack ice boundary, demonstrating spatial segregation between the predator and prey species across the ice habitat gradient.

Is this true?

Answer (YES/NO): NO